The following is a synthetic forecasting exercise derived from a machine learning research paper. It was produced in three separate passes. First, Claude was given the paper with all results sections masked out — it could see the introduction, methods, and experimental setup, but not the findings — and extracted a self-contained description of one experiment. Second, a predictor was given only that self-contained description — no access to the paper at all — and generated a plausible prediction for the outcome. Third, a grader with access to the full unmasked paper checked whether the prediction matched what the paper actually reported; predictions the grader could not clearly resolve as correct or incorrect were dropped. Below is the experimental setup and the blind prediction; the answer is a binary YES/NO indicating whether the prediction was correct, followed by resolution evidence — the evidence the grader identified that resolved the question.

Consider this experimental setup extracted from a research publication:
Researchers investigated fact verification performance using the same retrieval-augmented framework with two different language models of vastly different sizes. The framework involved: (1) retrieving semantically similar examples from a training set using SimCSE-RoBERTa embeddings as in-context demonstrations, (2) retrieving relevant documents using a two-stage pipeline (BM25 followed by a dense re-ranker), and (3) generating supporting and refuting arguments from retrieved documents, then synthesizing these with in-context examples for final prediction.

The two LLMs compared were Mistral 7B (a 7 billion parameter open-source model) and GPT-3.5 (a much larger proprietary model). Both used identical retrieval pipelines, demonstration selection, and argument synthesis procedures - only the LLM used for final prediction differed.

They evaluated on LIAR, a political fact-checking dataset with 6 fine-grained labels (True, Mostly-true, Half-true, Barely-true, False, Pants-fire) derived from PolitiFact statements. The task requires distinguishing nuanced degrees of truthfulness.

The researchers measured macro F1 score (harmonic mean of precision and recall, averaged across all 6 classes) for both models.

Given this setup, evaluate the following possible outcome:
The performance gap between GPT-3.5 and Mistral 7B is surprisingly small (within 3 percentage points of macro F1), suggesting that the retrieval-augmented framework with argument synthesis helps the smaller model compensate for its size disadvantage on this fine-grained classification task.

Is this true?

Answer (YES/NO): YES